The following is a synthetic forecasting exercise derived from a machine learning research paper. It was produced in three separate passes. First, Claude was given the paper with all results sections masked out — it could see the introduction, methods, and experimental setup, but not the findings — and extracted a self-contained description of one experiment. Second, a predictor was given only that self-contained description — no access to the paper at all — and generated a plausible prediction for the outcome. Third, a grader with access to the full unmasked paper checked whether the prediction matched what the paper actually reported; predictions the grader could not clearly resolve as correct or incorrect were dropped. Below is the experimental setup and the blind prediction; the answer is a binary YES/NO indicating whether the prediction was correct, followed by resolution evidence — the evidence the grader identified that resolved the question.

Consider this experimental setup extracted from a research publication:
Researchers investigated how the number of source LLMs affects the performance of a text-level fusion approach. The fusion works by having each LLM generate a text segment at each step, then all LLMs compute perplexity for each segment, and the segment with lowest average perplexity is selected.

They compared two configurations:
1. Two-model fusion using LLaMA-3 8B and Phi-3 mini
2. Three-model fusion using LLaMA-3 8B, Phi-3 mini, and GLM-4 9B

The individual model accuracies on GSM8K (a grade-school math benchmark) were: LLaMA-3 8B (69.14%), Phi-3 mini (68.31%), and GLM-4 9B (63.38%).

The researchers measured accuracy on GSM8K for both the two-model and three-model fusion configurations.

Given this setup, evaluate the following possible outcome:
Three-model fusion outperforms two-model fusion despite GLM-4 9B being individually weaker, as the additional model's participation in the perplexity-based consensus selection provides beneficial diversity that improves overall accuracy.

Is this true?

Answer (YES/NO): YES